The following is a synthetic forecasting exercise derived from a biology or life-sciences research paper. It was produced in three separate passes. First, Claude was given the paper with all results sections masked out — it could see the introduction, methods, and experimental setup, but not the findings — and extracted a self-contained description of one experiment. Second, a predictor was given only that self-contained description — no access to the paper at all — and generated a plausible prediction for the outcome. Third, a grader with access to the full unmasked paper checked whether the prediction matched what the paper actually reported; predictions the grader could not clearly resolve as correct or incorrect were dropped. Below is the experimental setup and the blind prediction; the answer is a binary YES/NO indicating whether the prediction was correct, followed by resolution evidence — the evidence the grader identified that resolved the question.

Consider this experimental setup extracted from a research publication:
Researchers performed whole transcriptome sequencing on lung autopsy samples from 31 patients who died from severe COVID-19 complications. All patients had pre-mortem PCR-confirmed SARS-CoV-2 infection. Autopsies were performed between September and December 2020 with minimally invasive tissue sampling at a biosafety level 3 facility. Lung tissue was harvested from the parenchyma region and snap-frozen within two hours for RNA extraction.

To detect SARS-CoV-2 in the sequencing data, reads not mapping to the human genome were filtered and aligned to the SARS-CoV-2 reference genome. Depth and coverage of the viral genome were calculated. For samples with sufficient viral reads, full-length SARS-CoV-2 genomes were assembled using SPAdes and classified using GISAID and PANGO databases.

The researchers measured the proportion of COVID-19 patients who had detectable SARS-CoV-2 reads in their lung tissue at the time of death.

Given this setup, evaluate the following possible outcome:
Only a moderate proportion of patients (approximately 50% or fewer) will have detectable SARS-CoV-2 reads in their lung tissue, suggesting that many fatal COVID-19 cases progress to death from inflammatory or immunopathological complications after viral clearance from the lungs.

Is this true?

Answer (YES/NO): YES